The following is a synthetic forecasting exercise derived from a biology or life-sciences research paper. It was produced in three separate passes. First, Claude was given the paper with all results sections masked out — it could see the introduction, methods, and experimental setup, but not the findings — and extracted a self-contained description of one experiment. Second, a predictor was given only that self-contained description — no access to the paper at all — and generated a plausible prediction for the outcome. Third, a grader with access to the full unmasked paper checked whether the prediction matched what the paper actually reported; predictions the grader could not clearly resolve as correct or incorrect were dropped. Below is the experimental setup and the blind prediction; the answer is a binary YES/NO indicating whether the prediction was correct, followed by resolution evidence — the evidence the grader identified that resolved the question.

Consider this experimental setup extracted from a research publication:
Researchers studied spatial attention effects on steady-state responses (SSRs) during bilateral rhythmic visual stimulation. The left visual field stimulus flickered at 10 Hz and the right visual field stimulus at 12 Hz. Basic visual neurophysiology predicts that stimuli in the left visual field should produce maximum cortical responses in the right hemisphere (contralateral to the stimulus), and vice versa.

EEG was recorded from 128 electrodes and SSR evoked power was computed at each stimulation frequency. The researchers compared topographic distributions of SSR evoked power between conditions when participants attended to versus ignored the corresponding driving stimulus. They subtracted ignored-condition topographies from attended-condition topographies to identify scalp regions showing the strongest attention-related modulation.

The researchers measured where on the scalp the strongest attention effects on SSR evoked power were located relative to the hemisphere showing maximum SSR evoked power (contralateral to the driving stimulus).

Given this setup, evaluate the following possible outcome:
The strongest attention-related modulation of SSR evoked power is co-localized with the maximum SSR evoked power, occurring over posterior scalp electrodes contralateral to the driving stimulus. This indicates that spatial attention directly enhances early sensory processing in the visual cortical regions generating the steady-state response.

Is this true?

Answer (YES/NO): NO